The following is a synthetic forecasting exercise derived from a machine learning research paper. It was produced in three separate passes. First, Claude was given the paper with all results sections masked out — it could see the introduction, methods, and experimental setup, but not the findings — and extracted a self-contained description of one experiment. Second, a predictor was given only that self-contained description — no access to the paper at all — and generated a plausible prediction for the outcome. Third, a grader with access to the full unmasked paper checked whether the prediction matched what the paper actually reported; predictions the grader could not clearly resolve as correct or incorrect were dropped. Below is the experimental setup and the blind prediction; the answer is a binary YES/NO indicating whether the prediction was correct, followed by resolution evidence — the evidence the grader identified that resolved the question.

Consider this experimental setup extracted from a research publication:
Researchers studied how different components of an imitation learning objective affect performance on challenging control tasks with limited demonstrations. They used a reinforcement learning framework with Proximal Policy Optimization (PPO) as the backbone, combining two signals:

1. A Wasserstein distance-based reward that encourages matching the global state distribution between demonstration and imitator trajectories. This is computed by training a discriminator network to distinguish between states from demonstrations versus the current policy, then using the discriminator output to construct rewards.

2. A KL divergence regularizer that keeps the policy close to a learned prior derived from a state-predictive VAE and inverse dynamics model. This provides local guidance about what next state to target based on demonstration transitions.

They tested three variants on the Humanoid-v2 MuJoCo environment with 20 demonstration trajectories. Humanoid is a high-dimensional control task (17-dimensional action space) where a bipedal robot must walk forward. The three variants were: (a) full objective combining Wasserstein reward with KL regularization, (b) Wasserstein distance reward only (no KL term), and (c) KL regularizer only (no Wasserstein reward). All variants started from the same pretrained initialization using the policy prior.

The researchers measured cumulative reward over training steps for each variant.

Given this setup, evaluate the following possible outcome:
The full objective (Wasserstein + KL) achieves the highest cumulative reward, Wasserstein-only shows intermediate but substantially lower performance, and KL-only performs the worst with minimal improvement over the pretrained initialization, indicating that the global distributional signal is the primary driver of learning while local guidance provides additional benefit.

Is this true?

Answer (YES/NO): NO